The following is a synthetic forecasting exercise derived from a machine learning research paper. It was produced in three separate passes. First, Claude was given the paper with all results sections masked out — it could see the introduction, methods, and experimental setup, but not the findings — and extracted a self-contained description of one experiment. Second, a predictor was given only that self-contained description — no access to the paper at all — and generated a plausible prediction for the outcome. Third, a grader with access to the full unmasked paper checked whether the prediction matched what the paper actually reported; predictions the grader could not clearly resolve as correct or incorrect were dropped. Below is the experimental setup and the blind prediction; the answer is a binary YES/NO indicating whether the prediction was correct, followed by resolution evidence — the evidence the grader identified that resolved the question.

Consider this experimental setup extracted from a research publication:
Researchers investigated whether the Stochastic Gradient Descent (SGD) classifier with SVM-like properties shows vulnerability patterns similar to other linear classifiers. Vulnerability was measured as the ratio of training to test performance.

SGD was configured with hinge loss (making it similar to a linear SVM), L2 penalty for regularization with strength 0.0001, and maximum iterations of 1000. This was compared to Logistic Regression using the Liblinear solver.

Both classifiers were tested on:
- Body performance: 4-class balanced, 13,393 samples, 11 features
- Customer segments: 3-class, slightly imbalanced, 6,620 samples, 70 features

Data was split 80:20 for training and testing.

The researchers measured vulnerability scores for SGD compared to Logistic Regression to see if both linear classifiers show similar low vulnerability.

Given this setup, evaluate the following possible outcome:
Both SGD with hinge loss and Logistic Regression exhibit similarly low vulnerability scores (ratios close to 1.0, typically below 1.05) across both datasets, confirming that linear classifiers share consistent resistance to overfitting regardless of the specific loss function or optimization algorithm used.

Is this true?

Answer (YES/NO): NO